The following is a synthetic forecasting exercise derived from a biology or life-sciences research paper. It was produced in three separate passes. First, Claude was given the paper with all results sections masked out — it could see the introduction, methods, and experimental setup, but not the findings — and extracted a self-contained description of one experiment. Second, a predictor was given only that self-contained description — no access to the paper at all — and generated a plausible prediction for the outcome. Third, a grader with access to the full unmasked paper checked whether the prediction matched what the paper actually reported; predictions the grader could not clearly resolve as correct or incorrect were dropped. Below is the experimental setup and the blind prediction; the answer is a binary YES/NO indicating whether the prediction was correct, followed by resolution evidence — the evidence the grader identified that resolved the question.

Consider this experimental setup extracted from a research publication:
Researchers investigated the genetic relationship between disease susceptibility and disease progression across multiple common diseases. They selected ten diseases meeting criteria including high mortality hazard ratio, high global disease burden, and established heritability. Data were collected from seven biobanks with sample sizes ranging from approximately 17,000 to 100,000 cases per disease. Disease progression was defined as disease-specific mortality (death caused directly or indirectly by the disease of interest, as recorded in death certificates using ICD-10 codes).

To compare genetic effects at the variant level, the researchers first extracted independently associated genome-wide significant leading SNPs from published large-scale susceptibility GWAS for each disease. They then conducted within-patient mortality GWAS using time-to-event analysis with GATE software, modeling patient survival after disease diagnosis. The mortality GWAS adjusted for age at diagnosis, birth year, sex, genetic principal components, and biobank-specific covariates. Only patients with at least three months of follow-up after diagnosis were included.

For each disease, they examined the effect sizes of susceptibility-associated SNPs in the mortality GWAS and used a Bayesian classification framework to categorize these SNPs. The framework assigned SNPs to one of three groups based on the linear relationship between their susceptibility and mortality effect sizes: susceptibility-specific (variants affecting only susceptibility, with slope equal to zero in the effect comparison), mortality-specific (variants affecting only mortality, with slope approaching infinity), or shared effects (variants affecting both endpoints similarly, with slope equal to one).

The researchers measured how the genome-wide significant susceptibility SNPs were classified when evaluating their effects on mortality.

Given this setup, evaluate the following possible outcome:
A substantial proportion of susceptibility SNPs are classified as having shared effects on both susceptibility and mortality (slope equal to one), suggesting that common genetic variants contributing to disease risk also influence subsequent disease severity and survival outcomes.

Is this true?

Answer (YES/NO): NO